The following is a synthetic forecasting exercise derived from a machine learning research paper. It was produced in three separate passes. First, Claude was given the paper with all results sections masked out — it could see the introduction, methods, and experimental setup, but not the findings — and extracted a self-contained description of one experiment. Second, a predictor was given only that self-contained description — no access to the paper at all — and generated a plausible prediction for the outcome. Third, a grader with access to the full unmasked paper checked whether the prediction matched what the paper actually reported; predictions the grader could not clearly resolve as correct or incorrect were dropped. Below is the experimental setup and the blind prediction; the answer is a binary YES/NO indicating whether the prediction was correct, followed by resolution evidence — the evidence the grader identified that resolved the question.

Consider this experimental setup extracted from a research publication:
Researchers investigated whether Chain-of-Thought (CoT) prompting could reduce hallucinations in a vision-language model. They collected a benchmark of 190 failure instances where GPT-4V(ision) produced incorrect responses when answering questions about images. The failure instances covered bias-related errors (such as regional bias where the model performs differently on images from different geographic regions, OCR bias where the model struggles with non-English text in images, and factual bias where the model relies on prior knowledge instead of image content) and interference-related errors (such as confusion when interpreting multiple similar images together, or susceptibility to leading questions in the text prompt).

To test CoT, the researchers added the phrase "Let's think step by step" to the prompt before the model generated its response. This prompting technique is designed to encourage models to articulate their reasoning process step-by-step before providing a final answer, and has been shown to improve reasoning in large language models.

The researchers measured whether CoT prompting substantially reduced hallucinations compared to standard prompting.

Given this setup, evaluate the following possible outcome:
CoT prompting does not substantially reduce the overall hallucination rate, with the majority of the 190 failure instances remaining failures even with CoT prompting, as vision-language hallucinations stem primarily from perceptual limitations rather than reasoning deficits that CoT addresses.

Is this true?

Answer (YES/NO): YES